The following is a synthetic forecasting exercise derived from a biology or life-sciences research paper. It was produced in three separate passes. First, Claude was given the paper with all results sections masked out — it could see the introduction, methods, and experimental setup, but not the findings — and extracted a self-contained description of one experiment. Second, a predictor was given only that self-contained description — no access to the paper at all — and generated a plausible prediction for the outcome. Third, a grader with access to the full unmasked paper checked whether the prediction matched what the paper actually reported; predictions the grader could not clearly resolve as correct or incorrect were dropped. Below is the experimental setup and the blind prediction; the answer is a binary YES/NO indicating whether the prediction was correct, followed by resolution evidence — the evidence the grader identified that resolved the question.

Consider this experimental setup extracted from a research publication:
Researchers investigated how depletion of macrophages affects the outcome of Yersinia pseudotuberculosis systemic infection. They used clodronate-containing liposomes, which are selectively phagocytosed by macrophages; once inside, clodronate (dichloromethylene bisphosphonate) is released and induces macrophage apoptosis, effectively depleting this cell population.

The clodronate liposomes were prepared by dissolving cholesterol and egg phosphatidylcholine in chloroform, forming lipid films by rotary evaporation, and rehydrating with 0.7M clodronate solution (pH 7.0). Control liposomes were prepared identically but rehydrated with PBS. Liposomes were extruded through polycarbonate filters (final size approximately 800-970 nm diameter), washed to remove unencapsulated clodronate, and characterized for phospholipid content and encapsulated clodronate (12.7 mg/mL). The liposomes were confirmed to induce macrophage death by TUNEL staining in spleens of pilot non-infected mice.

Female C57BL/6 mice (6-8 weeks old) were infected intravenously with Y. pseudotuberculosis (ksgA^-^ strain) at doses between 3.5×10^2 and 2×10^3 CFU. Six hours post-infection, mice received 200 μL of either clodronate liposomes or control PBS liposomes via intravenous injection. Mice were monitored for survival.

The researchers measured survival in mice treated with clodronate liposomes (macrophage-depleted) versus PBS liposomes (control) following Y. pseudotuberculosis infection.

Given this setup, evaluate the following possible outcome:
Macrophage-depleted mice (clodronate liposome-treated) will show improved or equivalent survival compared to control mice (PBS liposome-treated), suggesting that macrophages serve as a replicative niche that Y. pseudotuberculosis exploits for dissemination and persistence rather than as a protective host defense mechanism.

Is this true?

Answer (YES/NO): NO